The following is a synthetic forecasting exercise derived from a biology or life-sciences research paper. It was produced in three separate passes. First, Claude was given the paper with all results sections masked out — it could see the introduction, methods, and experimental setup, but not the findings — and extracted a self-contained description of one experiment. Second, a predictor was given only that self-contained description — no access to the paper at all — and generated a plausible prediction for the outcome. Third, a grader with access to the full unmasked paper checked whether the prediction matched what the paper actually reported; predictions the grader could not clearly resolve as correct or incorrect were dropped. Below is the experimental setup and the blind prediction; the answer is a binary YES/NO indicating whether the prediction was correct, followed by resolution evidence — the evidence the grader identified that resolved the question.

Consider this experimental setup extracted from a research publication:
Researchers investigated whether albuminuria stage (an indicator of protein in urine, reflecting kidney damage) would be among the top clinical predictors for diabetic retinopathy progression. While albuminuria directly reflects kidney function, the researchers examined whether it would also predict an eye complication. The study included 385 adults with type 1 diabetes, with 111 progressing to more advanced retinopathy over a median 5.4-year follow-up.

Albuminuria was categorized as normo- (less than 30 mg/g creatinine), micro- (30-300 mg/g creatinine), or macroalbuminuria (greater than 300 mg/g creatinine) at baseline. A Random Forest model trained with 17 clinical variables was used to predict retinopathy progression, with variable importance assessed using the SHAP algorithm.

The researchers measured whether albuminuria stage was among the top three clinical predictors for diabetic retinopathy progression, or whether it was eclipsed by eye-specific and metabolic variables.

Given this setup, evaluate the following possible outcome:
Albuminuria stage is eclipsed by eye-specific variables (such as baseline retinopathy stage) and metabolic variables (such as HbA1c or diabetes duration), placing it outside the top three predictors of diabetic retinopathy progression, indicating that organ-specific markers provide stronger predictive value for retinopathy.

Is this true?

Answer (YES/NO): NO